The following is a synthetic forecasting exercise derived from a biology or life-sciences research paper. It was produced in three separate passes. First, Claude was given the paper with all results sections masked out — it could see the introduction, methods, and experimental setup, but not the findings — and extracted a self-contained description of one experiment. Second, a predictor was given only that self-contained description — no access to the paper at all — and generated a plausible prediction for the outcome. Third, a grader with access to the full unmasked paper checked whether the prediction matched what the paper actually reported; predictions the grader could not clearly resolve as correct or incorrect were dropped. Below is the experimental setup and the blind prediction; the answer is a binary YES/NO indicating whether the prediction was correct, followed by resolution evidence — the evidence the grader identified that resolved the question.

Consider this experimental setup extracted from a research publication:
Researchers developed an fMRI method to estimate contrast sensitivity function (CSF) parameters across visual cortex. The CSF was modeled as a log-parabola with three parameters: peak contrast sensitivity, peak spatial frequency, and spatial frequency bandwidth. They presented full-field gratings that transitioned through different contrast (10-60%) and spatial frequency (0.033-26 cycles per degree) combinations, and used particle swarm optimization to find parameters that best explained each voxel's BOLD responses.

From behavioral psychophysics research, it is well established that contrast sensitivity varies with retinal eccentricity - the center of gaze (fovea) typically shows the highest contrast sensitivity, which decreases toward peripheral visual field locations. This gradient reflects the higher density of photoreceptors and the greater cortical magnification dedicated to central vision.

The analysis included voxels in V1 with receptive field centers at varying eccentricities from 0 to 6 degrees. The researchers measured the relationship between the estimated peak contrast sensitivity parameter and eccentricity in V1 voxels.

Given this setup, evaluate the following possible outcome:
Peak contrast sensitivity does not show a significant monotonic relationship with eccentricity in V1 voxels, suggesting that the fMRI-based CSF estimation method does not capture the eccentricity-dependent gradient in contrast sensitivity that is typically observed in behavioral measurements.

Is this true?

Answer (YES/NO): YES